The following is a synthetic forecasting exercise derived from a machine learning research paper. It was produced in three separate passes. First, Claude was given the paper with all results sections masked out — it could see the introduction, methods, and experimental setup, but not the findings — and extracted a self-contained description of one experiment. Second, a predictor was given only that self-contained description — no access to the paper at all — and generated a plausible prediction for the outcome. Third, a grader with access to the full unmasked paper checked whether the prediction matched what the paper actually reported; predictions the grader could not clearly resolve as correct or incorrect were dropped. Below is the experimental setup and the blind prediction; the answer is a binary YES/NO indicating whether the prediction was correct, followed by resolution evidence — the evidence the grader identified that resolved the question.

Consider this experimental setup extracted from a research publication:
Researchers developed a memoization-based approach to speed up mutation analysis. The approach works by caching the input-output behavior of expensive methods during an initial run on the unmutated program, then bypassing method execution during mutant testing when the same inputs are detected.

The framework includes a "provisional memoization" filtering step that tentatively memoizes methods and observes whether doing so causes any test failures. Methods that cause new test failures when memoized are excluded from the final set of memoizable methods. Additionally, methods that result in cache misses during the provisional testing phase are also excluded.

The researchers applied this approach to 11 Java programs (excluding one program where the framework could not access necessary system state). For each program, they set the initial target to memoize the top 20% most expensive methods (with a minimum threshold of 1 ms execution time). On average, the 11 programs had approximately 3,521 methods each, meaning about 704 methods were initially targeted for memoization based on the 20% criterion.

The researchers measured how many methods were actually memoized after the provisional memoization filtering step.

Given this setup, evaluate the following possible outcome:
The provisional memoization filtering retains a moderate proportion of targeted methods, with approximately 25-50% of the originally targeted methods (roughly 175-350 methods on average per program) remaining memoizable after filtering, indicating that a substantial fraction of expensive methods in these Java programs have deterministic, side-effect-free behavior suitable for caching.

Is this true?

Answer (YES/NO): NO